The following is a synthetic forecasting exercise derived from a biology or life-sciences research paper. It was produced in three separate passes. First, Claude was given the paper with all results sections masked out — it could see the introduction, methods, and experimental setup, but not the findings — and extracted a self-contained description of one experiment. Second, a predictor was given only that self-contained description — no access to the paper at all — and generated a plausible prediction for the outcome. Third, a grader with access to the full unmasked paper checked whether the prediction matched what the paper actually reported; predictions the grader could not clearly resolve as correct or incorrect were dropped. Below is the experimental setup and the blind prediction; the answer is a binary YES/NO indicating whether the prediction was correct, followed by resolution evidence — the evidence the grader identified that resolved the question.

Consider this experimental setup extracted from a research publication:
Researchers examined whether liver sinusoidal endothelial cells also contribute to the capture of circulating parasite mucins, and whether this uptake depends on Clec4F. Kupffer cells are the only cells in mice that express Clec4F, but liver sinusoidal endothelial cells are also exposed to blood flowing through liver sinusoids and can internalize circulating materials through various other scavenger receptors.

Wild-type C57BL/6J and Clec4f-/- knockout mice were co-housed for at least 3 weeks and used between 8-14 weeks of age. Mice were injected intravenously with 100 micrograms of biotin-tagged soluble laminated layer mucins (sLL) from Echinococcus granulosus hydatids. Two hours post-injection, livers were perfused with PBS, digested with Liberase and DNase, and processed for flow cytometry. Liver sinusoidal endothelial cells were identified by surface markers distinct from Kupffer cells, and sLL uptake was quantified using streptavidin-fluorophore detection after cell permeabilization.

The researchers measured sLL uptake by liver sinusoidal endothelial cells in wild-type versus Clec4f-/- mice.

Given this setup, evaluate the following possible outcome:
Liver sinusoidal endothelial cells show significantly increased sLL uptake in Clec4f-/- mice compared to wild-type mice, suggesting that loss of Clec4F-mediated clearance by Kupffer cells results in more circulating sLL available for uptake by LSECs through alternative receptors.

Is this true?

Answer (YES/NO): NO